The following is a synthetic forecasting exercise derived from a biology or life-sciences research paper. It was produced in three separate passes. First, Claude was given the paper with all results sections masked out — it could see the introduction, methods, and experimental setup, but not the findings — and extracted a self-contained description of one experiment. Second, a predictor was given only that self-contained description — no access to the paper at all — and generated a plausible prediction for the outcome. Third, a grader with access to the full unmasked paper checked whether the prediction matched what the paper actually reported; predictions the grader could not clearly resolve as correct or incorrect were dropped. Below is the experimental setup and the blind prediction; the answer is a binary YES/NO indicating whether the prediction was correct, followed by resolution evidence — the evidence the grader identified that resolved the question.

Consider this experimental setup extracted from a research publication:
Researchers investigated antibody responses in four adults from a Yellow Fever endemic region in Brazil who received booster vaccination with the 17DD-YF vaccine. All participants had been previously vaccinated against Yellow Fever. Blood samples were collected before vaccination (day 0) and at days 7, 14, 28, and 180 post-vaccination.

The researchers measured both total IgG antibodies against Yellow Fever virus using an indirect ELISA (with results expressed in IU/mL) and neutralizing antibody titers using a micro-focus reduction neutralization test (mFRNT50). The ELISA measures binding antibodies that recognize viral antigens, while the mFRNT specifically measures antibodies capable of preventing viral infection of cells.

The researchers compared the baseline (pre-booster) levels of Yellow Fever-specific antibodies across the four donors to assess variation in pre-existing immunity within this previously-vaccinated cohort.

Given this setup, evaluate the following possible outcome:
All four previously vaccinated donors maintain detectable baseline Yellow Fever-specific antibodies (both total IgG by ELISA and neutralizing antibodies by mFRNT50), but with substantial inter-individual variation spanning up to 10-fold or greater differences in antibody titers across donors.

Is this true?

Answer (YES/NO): NO